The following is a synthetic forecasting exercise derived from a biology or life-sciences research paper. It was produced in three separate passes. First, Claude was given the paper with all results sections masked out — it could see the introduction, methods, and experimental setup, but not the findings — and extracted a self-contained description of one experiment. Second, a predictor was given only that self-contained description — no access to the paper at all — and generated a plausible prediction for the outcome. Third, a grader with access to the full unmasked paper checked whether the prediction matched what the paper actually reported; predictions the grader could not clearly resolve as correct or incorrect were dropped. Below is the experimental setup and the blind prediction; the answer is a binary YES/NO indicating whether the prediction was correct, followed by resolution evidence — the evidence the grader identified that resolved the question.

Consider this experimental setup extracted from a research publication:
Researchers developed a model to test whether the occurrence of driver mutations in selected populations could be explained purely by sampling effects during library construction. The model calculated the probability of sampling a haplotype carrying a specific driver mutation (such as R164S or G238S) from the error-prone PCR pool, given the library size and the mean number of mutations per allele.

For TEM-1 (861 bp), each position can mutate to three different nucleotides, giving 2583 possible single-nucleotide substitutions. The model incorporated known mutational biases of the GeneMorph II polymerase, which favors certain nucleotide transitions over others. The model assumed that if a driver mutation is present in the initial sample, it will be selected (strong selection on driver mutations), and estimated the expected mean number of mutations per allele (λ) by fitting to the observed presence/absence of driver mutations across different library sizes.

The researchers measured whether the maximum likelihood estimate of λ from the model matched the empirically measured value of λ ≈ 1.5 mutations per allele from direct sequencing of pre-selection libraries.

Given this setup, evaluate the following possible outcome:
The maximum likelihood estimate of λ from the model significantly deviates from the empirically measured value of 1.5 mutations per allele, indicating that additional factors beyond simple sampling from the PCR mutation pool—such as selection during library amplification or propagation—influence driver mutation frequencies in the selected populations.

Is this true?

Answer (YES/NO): NO